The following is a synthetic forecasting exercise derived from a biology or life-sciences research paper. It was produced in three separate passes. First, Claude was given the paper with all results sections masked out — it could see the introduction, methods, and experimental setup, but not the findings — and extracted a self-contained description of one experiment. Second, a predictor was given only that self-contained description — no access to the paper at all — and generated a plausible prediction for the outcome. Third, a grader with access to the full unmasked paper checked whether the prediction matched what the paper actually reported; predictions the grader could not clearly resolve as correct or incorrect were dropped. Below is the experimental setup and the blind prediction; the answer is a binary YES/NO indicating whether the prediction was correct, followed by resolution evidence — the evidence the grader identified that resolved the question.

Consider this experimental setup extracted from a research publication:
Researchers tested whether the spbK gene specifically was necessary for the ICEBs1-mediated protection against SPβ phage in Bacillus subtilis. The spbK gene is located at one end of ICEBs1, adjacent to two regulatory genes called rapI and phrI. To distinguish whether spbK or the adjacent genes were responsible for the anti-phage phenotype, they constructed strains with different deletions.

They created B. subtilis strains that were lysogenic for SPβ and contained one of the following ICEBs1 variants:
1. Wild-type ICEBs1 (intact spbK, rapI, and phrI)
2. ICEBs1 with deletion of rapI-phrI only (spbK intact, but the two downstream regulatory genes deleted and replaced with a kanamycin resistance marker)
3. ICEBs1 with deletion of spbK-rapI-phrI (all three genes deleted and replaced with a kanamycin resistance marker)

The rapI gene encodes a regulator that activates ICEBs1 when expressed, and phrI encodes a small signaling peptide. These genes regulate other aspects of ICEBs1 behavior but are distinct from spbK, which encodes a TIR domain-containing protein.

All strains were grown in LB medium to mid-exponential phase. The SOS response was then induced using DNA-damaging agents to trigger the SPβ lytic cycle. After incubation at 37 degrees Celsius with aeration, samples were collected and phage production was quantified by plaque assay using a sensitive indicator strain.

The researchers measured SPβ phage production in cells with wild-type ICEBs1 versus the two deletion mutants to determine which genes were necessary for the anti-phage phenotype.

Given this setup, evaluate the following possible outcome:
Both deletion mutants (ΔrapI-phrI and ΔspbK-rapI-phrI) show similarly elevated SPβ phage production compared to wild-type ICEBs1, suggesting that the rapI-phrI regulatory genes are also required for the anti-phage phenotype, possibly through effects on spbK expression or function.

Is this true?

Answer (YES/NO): NO